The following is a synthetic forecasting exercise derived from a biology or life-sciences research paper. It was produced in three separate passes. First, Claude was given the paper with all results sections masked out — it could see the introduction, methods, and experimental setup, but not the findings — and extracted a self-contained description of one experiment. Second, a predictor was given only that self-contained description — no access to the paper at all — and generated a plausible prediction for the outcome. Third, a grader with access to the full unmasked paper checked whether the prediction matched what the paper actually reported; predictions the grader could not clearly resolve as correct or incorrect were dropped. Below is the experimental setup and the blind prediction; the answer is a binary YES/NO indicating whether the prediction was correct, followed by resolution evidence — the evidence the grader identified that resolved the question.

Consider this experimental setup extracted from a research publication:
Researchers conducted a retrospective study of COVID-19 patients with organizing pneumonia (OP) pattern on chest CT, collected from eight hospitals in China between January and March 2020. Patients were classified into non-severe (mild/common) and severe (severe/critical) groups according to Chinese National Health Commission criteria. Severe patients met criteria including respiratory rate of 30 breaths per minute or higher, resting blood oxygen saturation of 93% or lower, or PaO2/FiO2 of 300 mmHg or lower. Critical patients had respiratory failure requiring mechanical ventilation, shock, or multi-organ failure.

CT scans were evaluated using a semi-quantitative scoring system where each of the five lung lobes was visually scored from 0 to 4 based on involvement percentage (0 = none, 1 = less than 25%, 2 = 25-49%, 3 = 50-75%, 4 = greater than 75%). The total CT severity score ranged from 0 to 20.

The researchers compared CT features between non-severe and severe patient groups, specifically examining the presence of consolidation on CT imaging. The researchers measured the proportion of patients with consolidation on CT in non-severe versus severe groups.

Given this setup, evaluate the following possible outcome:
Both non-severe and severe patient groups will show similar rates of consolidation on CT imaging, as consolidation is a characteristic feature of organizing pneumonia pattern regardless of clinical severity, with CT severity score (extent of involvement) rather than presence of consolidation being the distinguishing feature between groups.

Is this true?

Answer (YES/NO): NO